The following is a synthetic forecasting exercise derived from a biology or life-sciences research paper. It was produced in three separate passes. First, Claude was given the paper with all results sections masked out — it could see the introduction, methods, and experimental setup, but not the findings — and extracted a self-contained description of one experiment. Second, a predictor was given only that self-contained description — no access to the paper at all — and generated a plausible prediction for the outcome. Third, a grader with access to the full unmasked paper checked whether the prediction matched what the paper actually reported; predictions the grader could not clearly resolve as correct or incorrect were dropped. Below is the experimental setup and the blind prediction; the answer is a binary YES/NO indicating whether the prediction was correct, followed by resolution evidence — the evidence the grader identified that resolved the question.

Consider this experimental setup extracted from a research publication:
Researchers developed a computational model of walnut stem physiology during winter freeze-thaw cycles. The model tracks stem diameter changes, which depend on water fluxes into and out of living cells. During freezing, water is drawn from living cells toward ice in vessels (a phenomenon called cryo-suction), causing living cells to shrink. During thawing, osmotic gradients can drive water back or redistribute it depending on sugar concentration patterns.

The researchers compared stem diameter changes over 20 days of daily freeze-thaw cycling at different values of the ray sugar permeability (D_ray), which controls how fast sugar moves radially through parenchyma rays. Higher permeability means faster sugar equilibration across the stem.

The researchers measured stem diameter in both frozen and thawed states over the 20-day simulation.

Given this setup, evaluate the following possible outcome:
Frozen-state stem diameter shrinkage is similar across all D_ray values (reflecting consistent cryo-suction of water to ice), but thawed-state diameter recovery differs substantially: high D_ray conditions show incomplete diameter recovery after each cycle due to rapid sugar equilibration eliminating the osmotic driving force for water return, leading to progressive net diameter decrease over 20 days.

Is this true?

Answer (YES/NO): NO